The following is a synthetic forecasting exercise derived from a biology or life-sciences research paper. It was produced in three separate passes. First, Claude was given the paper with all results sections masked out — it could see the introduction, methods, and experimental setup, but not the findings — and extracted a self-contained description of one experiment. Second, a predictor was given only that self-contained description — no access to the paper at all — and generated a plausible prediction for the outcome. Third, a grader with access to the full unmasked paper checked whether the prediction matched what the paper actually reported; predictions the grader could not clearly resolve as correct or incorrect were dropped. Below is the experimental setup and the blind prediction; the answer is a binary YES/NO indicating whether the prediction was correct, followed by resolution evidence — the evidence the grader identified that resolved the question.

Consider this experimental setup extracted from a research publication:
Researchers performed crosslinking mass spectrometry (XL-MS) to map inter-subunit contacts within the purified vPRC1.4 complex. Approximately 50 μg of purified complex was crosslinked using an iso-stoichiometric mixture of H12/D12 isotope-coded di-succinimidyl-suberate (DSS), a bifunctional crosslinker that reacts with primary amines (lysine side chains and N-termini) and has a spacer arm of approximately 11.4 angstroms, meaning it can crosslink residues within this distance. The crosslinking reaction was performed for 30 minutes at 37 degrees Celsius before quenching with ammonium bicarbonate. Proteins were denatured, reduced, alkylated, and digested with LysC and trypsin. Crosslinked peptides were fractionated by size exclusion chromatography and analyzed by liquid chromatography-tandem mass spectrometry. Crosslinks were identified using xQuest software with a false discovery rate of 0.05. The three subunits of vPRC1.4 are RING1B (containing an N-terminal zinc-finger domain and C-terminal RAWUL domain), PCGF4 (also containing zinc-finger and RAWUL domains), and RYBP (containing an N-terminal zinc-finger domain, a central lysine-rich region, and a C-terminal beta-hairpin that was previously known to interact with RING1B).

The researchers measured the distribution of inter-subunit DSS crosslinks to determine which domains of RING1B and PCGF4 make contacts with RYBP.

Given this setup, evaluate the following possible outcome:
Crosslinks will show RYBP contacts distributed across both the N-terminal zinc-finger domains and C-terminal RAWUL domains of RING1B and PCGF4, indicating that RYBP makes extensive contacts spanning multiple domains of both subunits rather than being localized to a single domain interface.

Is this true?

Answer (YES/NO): YES